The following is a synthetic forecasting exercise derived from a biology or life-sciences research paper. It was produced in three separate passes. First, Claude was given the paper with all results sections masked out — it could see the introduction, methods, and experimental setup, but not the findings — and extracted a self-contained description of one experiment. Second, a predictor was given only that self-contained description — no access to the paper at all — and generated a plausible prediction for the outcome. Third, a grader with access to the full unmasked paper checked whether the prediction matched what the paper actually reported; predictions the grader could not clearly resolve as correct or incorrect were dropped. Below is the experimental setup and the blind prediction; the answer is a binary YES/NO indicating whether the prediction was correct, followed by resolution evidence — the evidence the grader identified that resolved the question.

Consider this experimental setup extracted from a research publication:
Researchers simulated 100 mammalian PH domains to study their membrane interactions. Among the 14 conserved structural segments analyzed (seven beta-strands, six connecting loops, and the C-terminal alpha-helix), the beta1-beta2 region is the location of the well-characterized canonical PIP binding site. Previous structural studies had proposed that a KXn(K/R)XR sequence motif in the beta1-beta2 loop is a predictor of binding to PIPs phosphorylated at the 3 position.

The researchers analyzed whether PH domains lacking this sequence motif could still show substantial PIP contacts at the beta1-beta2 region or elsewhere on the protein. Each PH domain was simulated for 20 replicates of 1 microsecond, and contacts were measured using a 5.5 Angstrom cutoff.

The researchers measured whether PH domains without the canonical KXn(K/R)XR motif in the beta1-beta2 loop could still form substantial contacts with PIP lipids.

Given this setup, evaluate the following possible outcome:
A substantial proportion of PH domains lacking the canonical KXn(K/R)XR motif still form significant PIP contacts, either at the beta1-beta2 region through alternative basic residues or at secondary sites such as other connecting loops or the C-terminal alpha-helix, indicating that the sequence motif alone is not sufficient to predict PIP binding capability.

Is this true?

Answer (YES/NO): YES